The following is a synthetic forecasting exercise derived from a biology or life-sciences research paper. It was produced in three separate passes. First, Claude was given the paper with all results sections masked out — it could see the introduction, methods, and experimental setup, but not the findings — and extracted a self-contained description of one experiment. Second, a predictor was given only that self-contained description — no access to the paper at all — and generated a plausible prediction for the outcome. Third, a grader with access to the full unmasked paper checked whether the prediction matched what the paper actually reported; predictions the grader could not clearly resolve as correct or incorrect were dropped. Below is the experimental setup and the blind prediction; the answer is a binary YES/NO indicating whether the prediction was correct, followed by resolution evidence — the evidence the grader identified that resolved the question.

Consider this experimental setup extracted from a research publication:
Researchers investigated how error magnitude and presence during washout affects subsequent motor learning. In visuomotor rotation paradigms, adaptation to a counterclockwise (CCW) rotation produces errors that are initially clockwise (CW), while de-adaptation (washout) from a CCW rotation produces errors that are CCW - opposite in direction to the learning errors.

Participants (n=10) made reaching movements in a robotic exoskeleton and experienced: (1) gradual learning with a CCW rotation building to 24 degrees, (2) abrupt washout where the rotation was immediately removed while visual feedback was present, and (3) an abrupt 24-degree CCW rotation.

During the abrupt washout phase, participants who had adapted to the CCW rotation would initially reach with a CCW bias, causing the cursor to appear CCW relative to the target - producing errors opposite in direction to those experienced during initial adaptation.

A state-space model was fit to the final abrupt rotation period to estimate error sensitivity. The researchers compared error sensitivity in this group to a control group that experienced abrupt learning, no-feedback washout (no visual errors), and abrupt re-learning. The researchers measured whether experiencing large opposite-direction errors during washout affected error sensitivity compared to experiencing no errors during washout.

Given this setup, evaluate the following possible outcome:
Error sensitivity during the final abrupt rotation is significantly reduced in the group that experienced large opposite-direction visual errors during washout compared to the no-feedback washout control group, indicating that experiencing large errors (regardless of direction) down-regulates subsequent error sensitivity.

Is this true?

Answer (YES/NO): YES